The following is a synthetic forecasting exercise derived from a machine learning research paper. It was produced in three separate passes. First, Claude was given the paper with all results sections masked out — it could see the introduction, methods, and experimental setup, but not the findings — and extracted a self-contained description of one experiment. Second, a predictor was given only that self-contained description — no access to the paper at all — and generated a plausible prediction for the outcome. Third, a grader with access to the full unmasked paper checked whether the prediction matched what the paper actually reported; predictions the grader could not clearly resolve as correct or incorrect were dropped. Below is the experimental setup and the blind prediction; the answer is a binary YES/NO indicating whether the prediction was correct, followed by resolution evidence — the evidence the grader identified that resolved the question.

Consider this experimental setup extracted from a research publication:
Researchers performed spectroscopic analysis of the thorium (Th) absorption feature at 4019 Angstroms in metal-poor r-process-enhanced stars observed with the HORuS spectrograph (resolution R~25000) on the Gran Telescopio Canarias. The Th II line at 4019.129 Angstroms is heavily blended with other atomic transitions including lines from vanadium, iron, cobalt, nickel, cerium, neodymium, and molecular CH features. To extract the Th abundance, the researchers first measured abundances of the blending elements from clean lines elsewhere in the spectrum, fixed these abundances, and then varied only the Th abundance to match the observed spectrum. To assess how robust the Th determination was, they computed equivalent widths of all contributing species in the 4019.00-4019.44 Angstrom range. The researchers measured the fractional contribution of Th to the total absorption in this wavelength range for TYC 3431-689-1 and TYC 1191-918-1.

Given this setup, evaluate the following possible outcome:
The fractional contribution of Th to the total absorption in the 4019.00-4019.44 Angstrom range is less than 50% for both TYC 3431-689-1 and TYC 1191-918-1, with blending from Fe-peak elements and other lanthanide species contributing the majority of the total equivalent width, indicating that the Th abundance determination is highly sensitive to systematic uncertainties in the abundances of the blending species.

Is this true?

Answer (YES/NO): NO